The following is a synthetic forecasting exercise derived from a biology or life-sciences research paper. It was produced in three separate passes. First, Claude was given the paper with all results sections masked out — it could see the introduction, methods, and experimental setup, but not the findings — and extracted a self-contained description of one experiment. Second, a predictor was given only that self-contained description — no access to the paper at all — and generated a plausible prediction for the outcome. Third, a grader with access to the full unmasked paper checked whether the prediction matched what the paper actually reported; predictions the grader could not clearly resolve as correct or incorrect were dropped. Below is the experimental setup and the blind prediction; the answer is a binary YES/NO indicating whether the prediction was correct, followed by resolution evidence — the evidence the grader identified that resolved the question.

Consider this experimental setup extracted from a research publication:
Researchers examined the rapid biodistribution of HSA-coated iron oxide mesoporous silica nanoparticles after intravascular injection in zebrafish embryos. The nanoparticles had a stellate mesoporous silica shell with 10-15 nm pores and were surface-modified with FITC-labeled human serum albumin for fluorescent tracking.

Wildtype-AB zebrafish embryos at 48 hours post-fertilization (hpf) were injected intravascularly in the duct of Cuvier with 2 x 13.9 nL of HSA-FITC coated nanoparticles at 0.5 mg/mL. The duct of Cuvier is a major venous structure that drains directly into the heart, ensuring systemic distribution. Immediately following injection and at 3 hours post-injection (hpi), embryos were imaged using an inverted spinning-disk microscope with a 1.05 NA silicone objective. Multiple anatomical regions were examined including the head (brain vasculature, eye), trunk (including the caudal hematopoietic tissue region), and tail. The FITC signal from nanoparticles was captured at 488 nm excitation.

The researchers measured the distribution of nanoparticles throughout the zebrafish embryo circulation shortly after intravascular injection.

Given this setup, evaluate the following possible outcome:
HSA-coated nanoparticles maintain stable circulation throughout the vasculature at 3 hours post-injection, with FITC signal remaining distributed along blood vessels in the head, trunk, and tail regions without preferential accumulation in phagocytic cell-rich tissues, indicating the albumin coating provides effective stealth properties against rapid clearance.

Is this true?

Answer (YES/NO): NO